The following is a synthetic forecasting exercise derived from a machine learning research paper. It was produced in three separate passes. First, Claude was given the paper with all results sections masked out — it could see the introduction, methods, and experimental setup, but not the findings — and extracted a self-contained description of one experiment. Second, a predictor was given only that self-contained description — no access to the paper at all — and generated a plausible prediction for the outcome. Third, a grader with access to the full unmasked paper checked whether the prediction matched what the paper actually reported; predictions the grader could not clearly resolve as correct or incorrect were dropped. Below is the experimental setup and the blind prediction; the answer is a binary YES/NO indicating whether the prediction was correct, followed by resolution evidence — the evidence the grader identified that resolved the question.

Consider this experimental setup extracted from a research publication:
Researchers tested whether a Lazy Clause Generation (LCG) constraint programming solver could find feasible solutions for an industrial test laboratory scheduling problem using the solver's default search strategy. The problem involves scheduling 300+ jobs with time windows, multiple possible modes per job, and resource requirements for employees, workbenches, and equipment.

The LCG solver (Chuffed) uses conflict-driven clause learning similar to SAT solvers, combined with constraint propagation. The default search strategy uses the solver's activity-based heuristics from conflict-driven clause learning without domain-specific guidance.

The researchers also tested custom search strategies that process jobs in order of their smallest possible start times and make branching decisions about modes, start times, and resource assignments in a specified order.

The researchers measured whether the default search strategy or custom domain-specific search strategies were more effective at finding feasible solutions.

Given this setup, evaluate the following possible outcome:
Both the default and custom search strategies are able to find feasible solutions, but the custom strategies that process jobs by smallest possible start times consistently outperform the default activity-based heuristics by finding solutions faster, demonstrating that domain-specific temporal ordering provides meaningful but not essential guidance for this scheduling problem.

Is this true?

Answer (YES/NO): NO